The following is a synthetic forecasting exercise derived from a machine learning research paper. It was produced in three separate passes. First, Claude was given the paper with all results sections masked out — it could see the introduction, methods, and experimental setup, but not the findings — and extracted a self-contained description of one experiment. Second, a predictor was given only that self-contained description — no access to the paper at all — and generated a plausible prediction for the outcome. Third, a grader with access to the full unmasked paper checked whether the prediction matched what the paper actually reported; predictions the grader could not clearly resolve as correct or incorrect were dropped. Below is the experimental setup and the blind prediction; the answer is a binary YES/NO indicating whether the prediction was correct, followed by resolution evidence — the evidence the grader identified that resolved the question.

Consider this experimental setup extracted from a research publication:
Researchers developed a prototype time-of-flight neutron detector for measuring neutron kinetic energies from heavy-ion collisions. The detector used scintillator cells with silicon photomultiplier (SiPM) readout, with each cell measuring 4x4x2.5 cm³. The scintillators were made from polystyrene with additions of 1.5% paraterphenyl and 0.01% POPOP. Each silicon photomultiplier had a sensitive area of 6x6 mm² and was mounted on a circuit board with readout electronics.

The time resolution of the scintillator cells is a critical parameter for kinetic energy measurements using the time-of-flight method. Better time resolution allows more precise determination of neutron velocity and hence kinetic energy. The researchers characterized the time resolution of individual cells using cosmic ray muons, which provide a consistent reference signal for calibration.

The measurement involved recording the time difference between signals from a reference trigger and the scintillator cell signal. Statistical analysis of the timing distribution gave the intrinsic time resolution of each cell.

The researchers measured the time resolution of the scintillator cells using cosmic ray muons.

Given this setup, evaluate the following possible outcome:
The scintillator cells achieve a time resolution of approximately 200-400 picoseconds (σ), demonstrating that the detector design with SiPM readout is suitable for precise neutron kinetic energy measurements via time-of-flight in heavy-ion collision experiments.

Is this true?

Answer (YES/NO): YES